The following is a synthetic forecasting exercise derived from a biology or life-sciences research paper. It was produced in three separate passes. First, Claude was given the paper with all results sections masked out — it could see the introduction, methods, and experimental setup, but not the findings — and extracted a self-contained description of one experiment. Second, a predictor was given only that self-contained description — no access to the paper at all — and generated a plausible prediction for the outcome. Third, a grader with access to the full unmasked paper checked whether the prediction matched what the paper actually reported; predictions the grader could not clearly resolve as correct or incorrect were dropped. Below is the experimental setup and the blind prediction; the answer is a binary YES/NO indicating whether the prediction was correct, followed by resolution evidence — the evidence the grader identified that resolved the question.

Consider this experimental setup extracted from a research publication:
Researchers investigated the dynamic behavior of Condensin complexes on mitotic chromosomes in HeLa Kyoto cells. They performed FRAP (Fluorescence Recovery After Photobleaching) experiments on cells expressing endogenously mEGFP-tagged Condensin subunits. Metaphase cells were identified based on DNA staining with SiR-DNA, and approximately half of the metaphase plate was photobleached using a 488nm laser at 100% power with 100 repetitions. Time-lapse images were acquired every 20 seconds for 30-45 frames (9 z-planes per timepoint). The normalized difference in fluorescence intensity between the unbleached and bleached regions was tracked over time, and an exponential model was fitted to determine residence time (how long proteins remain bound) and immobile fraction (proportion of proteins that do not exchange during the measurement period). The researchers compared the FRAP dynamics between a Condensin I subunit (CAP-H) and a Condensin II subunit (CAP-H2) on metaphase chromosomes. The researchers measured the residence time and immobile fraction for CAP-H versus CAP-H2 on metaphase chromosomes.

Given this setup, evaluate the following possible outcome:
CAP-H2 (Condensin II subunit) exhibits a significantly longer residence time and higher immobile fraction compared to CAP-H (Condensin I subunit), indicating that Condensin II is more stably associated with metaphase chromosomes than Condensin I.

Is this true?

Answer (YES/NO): YES